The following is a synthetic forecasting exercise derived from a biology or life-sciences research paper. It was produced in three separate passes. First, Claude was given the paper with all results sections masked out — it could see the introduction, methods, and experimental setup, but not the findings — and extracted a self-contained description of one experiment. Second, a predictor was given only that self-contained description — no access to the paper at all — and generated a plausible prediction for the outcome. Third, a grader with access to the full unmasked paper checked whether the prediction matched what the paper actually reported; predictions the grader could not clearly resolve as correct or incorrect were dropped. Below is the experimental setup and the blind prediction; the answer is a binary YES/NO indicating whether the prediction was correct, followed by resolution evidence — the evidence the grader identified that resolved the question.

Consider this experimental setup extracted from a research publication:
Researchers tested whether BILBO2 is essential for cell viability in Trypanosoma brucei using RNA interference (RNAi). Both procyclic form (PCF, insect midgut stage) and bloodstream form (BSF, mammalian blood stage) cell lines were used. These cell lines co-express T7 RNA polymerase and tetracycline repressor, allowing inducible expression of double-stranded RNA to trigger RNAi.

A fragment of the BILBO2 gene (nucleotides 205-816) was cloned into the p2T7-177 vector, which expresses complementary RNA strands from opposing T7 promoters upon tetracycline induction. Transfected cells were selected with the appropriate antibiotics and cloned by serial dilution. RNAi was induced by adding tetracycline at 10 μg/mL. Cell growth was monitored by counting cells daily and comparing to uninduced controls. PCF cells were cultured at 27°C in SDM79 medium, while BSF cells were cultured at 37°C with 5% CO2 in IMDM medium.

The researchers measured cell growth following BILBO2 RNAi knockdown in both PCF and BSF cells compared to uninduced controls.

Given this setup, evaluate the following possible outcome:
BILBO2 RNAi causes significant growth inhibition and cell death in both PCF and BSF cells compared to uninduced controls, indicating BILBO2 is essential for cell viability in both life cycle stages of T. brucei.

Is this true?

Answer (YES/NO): NO